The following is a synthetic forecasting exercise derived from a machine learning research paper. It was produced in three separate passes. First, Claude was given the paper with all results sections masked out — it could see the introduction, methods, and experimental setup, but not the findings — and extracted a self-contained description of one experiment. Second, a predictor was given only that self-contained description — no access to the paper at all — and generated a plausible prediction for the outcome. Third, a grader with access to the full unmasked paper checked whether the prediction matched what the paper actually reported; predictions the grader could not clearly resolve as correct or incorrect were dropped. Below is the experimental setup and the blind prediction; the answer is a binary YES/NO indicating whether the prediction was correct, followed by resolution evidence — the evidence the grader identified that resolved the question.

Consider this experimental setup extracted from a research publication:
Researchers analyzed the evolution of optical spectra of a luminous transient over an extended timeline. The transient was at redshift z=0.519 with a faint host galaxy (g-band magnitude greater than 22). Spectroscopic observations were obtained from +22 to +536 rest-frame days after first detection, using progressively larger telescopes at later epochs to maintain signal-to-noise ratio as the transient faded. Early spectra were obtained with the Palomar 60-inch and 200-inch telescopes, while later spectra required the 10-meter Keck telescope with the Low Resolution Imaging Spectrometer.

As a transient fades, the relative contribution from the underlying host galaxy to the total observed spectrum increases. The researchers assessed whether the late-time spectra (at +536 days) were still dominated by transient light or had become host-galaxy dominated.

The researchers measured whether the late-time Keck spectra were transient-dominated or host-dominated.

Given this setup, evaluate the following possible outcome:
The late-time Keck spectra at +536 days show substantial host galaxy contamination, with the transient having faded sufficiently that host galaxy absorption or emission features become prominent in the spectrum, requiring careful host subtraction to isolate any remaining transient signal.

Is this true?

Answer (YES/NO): YES